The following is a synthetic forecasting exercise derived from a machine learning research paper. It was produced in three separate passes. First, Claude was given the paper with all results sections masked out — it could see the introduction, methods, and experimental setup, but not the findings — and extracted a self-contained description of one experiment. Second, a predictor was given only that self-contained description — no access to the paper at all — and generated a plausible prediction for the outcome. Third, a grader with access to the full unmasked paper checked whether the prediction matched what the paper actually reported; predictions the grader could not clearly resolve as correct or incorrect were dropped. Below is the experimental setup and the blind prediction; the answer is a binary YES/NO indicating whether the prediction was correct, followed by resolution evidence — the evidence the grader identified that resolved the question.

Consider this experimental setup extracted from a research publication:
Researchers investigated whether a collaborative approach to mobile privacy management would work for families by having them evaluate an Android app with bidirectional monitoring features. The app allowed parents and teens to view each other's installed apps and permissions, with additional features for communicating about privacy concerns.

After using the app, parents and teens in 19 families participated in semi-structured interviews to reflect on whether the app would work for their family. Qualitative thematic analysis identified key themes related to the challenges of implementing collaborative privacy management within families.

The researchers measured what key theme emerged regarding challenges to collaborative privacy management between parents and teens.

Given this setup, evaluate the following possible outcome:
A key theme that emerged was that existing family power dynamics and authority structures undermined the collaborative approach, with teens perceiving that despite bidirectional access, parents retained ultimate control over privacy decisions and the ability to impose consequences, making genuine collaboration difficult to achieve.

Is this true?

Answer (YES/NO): NO